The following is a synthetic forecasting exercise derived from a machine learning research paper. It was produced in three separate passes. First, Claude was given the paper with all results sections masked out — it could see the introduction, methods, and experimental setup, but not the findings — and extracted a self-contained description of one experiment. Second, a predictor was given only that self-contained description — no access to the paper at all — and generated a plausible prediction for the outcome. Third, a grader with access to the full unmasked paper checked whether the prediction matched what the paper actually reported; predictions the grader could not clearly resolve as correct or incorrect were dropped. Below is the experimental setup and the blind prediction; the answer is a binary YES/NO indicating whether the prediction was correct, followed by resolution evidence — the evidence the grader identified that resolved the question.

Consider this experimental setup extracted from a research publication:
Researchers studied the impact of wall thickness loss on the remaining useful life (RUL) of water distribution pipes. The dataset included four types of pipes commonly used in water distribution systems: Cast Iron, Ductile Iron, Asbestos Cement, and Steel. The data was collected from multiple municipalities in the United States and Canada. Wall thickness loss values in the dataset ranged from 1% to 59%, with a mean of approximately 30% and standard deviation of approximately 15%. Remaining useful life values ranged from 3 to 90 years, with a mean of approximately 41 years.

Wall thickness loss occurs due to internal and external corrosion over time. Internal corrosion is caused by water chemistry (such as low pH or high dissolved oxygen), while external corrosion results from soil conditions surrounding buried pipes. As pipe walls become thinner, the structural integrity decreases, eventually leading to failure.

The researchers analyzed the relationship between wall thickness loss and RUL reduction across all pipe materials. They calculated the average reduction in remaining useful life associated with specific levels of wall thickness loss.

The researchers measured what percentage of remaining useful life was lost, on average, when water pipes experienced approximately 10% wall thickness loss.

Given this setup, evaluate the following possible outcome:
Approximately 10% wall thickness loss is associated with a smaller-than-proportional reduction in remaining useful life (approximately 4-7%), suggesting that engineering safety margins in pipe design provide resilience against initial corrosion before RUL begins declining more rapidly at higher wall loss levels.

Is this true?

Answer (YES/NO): NO